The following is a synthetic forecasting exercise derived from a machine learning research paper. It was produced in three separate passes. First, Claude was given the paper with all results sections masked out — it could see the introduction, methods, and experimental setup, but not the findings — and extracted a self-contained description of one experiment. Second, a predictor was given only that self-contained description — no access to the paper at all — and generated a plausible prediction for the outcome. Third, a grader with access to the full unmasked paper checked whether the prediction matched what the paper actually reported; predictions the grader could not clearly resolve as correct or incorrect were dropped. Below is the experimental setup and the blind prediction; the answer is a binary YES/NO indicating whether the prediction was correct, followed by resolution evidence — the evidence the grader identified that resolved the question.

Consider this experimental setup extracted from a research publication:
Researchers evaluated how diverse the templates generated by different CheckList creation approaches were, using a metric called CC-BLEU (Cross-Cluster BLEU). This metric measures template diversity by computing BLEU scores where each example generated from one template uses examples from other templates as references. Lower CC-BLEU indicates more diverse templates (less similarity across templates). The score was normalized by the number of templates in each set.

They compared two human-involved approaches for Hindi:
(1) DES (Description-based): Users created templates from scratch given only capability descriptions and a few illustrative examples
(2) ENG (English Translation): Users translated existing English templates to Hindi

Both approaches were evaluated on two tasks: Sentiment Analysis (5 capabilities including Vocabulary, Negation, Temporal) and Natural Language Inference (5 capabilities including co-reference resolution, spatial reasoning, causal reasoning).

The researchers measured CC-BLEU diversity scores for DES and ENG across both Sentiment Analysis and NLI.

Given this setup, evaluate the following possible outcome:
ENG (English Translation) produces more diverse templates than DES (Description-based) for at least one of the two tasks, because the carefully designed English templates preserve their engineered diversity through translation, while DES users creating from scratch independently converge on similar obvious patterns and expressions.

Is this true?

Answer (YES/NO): YES